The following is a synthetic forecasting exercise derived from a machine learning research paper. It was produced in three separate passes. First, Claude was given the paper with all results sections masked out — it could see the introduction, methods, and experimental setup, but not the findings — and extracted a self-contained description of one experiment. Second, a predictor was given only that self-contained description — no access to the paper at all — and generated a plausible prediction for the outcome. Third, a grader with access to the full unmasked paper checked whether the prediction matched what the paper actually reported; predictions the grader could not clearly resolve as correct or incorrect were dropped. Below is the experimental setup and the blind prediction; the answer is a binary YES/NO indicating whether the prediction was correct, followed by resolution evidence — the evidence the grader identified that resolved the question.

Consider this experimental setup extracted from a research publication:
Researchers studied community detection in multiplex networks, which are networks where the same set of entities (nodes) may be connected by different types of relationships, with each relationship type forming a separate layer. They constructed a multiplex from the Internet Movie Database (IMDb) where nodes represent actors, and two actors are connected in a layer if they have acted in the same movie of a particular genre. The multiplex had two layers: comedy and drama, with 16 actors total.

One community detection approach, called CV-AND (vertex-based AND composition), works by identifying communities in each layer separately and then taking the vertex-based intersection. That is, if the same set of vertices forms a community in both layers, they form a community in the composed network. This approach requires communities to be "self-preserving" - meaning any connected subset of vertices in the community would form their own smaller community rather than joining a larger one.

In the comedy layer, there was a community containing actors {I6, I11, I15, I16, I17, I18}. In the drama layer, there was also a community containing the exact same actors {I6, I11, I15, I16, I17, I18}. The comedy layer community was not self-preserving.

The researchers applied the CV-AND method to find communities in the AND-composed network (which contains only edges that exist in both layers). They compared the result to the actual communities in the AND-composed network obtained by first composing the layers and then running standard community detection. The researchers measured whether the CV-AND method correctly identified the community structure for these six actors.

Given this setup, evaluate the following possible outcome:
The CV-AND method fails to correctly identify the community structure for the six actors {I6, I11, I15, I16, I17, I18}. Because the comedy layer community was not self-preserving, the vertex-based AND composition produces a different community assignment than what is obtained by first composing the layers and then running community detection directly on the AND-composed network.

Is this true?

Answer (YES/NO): YES